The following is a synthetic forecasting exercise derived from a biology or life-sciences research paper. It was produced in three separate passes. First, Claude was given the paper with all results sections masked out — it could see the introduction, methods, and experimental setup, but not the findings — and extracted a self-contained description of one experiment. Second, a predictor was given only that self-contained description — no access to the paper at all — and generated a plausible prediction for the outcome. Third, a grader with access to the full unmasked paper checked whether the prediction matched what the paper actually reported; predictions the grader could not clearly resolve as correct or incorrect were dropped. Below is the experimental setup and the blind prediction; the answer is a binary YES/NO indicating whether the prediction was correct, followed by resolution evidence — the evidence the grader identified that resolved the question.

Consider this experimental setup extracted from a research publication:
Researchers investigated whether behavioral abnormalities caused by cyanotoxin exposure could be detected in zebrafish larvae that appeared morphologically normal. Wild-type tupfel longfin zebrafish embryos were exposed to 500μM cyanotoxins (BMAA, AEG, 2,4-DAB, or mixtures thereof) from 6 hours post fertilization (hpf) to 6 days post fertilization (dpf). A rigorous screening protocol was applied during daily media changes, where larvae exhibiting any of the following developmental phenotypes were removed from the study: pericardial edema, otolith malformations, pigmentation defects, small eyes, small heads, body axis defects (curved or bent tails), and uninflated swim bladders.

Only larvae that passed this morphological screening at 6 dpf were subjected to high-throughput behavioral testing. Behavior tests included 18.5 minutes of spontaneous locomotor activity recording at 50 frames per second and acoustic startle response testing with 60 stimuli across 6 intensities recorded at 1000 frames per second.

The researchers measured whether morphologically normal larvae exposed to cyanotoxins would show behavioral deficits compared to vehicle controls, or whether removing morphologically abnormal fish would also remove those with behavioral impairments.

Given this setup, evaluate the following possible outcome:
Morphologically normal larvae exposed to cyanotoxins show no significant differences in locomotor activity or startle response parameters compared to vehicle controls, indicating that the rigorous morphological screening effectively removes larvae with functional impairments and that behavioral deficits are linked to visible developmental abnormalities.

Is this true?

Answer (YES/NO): NO